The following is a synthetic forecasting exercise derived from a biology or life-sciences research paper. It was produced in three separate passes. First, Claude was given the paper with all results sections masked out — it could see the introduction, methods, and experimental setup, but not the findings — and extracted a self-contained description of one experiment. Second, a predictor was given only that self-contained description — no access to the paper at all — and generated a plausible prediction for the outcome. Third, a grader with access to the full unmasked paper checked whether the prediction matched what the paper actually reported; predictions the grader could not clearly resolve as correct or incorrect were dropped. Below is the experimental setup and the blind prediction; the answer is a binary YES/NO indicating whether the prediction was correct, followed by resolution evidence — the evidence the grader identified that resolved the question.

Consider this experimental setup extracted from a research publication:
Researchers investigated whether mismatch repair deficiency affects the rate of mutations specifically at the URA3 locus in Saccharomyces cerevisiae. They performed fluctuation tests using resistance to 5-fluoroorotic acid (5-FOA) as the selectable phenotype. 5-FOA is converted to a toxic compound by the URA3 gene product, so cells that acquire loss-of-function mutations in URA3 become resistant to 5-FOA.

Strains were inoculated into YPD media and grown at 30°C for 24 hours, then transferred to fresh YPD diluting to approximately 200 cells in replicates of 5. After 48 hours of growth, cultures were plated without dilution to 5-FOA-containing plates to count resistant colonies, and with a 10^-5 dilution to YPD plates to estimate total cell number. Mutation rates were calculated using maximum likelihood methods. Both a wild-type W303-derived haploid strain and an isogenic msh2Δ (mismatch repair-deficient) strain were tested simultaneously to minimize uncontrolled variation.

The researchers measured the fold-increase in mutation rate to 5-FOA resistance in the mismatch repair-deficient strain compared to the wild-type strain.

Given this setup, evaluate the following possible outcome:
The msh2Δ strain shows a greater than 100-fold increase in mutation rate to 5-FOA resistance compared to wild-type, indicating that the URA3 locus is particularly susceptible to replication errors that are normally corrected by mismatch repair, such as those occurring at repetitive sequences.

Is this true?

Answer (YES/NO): NO